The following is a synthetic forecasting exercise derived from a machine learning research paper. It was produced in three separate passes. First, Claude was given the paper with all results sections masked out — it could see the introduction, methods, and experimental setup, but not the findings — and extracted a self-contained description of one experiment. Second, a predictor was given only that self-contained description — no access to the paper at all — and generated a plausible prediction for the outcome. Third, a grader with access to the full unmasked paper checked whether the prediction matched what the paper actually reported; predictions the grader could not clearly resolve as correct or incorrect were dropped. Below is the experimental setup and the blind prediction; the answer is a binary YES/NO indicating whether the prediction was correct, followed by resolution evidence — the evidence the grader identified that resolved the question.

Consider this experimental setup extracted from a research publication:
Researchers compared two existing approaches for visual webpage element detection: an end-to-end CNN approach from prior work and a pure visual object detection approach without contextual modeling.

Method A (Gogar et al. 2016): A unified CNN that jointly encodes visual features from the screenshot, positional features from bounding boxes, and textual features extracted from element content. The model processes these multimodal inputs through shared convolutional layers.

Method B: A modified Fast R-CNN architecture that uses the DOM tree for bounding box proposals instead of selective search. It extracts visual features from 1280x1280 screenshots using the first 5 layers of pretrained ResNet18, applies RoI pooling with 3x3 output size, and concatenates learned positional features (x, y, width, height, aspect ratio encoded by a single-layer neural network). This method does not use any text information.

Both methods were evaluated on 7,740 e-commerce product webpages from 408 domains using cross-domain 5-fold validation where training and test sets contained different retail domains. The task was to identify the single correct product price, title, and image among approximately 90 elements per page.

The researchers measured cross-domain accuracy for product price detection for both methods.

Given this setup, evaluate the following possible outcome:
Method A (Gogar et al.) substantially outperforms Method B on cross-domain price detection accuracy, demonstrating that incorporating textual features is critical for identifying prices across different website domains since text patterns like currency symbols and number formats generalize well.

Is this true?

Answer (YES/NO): NO